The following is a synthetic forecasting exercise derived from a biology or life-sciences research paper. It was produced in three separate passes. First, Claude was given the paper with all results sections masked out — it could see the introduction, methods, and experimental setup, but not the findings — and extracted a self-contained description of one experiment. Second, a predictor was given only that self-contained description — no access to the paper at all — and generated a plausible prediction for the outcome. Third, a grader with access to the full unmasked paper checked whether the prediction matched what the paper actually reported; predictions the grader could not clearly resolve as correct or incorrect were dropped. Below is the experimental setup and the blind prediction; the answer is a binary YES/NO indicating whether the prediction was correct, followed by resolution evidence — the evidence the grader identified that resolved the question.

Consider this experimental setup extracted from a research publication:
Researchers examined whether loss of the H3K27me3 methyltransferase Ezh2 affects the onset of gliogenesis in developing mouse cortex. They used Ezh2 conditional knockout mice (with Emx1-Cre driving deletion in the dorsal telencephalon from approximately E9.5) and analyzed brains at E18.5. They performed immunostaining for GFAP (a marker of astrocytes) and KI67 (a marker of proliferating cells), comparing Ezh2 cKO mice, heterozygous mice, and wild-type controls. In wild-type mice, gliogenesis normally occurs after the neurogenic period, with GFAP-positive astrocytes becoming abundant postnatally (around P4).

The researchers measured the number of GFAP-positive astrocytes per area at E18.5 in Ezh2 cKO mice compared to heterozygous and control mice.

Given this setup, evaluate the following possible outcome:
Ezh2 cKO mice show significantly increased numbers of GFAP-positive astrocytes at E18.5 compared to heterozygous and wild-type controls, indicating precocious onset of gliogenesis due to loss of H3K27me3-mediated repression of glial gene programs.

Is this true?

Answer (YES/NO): YES